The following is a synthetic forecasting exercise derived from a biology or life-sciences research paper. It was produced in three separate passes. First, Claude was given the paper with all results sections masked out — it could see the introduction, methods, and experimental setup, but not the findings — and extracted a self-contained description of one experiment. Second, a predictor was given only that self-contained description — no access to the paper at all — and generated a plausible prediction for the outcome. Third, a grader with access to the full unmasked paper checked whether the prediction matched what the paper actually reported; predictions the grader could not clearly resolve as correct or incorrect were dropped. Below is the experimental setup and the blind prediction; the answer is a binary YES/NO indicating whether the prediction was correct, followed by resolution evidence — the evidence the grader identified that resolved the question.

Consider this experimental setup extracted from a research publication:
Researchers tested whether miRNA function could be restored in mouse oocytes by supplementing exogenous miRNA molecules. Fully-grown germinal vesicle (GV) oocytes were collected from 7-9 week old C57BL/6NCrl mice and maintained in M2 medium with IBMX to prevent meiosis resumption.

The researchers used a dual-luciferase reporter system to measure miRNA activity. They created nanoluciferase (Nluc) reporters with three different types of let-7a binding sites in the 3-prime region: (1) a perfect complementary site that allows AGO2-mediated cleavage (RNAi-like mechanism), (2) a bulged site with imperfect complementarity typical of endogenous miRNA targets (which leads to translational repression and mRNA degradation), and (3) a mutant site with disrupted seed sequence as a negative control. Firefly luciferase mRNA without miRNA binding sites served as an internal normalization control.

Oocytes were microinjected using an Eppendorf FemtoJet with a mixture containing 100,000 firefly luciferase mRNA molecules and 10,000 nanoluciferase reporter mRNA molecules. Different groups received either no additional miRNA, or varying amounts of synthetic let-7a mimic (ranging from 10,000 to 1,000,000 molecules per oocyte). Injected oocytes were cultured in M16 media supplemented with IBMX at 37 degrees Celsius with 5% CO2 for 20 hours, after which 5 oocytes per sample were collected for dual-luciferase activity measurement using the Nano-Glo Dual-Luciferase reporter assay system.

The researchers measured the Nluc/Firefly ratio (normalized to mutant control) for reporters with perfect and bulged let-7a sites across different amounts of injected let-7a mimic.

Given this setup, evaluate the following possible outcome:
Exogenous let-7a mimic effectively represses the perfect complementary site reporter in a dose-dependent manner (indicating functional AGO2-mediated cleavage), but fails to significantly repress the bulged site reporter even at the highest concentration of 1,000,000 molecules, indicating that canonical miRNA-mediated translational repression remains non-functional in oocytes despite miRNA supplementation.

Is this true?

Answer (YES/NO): NO